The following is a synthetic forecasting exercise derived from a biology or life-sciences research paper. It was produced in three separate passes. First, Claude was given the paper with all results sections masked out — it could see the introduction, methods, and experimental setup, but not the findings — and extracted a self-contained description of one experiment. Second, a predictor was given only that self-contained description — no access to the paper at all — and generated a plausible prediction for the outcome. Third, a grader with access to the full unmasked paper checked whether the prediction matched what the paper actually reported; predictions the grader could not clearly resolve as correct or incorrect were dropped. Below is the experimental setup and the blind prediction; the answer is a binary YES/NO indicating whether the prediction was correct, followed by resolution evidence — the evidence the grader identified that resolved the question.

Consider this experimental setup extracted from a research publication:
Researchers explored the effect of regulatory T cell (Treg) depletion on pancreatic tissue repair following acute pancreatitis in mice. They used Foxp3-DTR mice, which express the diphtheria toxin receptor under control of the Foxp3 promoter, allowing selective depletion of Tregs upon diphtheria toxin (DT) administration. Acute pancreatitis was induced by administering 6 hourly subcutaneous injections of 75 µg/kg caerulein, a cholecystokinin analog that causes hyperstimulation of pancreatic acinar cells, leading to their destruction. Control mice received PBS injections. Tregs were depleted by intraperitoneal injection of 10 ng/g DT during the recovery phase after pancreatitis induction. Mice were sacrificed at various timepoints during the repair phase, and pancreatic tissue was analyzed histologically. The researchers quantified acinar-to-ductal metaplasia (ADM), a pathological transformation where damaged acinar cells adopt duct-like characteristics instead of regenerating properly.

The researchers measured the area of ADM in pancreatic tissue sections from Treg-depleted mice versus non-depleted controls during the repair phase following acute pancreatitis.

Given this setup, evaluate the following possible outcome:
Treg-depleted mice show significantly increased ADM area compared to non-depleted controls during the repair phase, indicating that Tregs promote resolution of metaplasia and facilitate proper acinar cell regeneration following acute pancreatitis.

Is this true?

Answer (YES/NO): YES